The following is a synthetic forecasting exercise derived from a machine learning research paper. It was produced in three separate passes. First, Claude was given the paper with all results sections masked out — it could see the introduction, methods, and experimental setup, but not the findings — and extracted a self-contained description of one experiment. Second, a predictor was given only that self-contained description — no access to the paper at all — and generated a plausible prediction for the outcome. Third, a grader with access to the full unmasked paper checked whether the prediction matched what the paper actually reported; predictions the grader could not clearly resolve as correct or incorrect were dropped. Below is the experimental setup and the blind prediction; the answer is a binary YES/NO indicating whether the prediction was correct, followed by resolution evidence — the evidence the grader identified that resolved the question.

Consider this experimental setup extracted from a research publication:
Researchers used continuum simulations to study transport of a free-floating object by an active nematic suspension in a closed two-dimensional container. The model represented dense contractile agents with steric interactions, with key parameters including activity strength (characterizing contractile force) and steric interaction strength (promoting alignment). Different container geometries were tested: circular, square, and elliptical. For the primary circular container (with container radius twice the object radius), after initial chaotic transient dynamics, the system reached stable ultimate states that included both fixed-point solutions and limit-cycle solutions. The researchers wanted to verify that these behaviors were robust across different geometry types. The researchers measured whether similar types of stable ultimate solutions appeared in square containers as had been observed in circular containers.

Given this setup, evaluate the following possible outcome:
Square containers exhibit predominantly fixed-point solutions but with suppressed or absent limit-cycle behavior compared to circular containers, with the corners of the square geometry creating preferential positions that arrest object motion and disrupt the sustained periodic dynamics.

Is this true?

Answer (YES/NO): NO